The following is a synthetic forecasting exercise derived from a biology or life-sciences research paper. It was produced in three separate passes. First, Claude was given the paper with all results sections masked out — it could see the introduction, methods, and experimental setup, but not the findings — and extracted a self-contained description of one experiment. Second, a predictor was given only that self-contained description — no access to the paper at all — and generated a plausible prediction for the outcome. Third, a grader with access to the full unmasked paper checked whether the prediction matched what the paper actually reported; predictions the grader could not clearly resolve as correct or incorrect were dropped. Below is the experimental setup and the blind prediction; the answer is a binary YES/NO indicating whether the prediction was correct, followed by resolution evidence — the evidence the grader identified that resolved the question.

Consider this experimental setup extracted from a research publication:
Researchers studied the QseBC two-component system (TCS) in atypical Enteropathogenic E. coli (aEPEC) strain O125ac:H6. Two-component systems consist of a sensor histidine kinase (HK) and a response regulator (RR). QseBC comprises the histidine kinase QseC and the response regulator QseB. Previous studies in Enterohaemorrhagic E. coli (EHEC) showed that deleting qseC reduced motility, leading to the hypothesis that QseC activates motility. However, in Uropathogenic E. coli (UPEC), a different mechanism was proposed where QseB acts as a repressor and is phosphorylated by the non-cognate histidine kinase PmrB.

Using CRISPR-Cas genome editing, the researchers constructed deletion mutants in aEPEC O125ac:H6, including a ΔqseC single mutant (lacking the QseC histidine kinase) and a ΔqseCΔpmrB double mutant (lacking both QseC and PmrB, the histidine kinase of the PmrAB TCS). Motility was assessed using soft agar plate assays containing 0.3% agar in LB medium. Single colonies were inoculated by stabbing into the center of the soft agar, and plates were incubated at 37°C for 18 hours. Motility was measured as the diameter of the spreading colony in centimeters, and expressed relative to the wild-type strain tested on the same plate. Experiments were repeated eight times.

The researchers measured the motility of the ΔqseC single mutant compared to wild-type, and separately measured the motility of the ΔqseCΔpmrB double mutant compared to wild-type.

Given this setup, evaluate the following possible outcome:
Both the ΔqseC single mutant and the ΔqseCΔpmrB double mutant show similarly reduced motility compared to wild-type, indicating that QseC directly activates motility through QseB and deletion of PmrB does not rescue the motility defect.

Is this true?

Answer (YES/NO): NO